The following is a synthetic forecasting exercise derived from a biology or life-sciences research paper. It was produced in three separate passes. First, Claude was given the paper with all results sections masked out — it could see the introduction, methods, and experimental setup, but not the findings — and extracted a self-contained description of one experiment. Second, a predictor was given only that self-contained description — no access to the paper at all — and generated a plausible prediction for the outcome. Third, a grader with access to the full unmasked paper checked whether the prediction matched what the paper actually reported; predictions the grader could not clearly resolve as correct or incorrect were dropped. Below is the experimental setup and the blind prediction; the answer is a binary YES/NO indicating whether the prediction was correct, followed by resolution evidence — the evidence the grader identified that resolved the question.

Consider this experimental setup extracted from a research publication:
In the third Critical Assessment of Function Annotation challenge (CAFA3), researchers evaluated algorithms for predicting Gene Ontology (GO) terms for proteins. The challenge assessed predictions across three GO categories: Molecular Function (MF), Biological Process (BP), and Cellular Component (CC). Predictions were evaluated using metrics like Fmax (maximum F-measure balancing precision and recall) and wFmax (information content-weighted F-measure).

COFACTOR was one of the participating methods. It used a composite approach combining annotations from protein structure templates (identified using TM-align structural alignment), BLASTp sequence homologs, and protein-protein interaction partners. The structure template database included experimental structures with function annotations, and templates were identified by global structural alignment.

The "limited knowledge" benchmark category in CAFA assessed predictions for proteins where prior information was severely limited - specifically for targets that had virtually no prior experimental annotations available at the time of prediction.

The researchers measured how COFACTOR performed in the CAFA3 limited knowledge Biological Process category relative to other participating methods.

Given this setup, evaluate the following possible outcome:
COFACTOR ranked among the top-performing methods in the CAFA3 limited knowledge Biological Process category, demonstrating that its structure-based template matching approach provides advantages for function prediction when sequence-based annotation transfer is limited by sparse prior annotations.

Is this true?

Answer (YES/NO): YES